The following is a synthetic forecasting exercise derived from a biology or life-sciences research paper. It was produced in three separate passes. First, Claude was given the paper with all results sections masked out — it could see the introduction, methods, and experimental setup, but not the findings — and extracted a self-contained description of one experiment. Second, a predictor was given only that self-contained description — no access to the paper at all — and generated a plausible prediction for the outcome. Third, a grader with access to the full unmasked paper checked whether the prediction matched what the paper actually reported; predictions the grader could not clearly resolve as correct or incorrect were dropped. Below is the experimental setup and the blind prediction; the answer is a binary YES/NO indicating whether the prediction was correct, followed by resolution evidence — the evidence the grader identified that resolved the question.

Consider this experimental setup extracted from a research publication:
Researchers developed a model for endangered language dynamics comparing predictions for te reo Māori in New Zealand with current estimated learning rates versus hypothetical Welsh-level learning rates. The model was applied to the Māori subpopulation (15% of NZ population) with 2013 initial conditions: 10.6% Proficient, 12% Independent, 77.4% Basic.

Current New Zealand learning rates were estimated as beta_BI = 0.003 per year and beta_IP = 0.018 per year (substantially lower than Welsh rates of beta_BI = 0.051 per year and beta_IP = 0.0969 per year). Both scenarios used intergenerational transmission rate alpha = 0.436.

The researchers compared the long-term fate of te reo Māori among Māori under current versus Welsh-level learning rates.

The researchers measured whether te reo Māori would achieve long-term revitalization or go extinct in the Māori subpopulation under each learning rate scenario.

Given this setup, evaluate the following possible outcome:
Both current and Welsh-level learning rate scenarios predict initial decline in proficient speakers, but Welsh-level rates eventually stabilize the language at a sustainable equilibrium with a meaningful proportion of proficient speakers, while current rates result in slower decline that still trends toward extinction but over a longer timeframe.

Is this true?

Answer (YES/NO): NO